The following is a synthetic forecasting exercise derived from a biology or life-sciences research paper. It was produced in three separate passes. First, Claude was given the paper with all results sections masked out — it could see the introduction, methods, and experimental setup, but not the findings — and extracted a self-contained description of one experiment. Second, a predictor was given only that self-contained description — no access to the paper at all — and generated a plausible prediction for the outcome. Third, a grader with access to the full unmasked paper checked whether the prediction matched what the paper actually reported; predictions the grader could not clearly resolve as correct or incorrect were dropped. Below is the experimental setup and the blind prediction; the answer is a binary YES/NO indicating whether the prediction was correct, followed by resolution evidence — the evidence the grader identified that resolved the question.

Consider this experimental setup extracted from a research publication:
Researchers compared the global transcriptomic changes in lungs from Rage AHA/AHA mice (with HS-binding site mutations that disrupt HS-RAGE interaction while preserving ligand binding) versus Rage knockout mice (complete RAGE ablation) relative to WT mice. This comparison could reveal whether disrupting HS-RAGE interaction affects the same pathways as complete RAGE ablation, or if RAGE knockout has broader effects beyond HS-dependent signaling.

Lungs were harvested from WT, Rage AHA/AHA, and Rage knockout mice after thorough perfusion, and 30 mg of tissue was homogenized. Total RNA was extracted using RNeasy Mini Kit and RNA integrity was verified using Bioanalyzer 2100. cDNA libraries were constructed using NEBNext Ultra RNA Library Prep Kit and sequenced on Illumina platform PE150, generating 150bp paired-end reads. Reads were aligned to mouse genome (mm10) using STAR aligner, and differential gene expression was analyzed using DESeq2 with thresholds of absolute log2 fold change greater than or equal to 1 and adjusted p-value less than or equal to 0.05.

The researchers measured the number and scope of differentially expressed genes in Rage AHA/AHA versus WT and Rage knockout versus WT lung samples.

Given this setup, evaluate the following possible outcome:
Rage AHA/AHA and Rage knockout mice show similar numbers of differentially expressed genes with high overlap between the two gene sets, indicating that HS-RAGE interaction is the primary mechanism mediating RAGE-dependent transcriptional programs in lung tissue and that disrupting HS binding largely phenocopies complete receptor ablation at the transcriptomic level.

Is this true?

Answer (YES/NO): NO